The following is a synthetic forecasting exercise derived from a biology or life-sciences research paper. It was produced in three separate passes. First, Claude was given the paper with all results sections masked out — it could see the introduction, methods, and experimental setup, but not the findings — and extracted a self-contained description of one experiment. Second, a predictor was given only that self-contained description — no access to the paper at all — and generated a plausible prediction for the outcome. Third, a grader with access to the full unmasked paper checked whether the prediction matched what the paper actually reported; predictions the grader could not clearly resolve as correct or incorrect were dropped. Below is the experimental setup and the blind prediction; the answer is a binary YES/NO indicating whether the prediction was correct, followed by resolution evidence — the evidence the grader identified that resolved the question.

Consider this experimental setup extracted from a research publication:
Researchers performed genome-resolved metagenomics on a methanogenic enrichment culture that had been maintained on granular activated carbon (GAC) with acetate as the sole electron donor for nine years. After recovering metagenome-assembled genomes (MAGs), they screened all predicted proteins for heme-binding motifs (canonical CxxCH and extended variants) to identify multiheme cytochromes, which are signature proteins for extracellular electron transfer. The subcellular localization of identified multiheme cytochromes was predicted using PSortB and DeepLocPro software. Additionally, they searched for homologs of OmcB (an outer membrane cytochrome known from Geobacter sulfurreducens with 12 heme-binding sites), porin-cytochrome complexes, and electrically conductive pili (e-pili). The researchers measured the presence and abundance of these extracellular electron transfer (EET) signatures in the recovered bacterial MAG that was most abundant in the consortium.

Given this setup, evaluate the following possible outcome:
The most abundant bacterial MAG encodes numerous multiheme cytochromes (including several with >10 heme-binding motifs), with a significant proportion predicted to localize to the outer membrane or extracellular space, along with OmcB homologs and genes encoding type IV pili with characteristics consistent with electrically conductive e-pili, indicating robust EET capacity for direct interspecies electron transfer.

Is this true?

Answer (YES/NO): NO